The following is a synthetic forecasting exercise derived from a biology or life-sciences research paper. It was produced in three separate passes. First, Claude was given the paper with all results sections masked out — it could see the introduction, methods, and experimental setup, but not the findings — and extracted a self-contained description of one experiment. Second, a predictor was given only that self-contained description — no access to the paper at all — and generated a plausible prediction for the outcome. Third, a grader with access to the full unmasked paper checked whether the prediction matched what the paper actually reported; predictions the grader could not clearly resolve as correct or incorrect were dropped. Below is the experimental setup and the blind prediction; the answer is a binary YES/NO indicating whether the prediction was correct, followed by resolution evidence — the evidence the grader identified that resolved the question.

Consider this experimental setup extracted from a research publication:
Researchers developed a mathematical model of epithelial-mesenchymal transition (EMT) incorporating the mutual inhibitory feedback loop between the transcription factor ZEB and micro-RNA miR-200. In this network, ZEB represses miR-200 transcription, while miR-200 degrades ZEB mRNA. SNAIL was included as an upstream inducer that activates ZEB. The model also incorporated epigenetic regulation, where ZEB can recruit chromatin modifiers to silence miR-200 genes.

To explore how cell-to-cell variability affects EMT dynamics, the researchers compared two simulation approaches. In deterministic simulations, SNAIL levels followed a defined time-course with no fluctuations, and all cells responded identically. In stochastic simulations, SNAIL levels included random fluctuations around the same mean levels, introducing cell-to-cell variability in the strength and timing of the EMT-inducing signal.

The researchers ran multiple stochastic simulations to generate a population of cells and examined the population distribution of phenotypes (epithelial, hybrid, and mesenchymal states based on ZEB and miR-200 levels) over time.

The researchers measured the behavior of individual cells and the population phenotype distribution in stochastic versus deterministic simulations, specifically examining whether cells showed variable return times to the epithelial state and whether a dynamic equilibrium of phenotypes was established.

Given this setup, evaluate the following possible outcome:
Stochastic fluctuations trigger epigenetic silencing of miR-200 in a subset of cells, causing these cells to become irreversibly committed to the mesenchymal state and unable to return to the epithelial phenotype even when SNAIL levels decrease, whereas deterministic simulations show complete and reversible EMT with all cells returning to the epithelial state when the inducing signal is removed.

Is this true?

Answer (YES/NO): NO